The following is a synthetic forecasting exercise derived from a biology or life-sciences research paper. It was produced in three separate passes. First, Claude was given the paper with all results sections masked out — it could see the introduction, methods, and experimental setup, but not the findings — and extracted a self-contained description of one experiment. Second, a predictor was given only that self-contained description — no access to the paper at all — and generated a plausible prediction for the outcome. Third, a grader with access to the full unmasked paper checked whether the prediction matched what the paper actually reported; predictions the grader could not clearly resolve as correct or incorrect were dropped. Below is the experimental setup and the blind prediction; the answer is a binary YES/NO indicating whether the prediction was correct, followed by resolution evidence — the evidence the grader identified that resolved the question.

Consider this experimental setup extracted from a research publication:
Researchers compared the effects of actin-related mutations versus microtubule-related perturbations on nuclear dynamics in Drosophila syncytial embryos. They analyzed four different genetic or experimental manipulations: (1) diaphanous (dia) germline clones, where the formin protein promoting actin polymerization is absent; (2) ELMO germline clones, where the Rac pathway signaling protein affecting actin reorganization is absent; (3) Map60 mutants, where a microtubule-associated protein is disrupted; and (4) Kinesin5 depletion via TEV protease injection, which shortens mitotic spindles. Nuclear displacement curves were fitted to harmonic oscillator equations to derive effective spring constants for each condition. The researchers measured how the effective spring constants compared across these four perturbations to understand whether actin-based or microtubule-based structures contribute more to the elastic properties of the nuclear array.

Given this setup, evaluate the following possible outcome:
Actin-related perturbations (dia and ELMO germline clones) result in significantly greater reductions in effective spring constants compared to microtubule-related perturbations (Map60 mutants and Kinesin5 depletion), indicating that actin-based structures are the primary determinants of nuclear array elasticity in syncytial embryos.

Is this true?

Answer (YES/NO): YES